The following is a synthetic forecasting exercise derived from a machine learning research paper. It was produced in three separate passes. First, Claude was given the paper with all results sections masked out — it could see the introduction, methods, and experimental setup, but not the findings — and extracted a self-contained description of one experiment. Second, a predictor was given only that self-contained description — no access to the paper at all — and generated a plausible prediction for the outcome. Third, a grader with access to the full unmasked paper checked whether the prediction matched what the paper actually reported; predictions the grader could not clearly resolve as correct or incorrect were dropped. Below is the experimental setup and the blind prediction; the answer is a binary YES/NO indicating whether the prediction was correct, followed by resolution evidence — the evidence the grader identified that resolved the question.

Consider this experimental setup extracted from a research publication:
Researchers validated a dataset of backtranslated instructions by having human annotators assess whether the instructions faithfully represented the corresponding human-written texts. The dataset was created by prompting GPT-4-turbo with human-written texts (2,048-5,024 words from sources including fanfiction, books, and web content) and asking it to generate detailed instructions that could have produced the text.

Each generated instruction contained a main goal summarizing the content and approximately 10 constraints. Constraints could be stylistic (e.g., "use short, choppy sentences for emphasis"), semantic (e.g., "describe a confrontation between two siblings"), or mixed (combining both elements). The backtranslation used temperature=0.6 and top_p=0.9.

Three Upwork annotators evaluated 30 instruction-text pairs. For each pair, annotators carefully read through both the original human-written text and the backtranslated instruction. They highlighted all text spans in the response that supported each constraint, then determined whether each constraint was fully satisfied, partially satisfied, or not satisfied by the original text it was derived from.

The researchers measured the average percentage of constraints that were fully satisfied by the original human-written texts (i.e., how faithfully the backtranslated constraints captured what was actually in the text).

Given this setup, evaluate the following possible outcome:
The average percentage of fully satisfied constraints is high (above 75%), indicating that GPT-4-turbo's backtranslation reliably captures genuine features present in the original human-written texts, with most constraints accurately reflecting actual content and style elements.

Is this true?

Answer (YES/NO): YES